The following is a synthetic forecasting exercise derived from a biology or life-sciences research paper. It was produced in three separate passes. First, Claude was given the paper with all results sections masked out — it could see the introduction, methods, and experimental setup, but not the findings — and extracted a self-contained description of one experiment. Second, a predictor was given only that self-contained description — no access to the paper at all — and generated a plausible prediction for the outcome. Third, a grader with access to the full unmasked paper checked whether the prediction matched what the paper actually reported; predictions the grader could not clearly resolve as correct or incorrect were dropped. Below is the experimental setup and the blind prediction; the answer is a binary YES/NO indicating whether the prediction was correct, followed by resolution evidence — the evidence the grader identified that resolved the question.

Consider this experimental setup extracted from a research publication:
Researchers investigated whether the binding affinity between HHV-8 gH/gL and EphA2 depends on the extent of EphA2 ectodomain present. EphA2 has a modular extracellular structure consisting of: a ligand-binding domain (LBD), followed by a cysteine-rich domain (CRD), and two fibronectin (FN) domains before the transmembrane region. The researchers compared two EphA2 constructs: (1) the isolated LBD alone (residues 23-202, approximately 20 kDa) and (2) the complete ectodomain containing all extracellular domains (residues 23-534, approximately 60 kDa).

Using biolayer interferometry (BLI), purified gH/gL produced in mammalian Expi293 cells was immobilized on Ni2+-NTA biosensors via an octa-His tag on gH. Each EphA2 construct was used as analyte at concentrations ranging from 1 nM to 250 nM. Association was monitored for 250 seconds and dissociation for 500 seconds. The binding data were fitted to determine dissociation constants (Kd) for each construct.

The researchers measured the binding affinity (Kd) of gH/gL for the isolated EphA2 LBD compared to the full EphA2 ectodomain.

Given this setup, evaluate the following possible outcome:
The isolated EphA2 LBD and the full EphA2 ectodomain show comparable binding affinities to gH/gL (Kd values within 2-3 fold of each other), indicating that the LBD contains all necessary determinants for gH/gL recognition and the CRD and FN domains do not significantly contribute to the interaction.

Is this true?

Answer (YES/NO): YES